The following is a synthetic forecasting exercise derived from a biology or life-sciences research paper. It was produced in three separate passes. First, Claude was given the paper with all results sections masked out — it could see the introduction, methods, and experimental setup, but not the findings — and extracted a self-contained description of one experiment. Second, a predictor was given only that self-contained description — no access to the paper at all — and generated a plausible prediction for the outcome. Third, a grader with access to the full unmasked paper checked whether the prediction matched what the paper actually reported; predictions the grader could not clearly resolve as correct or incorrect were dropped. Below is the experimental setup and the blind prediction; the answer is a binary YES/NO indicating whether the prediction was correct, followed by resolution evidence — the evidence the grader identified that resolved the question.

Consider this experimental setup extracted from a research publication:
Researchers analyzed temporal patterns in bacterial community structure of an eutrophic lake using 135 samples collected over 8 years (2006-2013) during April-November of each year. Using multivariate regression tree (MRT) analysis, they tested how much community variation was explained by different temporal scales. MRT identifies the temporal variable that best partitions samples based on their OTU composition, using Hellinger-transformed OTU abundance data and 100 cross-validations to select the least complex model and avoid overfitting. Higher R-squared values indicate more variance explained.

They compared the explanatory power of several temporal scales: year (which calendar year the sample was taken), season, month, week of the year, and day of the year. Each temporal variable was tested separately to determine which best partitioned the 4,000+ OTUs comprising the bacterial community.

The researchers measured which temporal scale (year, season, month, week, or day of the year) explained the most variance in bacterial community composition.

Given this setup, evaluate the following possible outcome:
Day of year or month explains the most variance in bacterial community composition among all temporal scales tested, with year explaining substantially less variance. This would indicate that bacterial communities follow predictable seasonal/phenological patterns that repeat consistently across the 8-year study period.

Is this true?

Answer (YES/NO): NO